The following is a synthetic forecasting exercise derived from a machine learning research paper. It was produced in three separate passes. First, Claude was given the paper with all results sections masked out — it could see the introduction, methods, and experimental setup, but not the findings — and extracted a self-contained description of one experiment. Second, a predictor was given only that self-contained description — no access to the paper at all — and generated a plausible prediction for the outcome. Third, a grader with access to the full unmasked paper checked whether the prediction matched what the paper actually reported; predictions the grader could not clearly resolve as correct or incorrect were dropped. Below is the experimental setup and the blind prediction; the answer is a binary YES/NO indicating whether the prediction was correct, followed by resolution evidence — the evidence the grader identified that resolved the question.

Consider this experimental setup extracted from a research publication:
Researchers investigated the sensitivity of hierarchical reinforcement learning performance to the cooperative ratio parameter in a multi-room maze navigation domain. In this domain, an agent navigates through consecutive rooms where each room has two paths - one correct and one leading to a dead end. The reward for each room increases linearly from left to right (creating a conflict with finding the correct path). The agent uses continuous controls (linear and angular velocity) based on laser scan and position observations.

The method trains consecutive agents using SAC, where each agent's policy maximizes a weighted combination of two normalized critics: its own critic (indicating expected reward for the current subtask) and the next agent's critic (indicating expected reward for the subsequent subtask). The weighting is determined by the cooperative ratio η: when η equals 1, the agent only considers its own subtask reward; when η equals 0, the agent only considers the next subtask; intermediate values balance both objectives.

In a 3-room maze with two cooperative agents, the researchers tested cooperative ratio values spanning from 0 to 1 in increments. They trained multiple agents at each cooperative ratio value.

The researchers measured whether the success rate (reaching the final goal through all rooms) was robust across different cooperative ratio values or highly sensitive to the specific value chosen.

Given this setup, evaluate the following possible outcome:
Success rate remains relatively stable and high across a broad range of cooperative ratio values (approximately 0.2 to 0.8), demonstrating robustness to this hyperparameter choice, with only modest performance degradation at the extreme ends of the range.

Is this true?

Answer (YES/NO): NO